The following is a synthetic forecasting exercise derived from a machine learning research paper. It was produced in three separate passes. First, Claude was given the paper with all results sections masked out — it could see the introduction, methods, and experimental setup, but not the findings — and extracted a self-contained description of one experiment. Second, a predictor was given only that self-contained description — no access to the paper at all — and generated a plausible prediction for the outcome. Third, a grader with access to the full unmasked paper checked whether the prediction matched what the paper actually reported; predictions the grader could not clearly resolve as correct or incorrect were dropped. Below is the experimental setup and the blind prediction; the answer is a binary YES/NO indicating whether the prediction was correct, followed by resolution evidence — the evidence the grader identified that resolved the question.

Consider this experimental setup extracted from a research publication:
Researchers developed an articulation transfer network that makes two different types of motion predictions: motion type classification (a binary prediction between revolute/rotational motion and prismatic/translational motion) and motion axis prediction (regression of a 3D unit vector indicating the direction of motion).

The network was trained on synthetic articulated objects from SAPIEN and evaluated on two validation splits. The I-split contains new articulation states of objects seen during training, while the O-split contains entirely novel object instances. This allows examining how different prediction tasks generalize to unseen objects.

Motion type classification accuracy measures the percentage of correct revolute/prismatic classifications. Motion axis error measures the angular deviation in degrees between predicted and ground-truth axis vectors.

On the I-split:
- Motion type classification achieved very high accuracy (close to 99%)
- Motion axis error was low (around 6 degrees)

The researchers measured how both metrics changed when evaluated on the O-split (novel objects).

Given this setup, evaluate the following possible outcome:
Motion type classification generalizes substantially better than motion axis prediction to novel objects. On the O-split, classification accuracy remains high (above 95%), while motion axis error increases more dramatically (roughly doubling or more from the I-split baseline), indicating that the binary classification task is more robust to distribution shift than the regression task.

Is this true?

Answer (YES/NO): NO